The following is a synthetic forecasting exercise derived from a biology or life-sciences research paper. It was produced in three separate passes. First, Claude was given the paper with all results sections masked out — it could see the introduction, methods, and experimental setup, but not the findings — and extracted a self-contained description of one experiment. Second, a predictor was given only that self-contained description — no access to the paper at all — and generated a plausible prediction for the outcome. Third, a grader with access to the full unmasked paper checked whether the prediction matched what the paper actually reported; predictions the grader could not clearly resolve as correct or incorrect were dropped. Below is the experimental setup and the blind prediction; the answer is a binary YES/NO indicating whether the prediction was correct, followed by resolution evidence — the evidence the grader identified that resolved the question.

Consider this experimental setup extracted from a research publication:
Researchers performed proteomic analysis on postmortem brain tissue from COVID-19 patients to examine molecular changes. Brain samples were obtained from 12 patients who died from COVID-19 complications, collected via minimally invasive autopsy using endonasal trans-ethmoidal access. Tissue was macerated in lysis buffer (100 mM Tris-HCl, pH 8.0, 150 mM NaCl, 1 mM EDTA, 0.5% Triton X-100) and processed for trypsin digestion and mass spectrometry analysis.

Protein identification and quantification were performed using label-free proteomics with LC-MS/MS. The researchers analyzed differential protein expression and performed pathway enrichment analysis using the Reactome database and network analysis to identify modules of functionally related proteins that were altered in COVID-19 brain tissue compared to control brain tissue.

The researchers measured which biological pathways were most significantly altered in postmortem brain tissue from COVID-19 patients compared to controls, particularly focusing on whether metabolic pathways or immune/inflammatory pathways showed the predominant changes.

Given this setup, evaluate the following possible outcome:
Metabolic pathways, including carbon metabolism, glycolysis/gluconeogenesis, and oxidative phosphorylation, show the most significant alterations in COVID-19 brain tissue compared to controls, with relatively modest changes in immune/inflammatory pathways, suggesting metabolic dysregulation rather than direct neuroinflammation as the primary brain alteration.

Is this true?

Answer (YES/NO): NO